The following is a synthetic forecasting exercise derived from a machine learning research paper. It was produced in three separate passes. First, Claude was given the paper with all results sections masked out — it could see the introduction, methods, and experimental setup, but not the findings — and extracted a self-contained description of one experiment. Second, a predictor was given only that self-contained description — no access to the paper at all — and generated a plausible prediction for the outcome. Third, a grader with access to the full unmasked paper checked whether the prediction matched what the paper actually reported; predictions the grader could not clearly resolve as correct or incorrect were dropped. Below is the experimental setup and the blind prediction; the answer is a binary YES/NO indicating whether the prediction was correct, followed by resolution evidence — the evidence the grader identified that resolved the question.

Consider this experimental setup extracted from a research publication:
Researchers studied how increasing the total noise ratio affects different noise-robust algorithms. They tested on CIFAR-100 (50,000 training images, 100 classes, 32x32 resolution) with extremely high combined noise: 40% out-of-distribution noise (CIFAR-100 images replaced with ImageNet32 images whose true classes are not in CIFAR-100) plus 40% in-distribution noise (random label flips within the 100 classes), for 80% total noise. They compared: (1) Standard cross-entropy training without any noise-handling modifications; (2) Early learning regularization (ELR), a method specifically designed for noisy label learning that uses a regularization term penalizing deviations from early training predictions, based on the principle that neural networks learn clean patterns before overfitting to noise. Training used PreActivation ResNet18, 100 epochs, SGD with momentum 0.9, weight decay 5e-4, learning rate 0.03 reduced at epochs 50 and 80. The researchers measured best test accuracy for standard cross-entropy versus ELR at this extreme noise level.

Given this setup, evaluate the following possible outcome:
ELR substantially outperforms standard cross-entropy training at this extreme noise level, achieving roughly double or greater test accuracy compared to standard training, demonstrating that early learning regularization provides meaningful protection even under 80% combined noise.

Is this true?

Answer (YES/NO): NO